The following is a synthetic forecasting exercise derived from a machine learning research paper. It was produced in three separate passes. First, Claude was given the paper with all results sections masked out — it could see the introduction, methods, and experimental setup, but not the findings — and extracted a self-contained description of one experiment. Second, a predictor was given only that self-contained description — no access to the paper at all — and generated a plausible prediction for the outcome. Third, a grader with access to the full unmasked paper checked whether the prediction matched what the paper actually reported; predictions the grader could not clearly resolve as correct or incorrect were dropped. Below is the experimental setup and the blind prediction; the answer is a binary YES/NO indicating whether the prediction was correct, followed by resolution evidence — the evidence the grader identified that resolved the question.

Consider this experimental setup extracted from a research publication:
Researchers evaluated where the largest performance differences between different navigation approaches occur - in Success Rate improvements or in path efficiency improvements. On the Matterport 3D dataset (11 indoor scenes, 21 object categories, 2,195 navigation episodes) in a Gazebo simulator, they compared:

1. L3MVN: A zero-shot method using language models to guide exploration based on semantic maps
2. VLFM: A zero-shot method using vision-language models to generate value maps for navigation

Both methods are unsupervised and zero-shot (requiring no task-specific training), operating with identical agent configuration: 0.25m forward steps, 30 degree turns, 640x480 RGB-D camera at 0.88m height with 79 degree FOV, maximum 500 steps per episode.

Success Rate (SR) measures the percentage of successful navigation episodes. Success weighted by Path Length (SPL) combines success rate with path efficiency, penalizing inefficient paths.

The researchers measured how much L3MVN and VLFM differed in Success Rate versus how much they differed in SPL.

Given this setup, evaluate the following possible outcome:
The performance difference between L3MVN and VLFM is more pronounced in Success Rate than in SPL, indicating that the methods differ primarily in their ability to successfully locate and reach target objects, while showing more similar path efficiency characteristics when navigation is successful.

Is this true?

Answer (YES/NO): NO